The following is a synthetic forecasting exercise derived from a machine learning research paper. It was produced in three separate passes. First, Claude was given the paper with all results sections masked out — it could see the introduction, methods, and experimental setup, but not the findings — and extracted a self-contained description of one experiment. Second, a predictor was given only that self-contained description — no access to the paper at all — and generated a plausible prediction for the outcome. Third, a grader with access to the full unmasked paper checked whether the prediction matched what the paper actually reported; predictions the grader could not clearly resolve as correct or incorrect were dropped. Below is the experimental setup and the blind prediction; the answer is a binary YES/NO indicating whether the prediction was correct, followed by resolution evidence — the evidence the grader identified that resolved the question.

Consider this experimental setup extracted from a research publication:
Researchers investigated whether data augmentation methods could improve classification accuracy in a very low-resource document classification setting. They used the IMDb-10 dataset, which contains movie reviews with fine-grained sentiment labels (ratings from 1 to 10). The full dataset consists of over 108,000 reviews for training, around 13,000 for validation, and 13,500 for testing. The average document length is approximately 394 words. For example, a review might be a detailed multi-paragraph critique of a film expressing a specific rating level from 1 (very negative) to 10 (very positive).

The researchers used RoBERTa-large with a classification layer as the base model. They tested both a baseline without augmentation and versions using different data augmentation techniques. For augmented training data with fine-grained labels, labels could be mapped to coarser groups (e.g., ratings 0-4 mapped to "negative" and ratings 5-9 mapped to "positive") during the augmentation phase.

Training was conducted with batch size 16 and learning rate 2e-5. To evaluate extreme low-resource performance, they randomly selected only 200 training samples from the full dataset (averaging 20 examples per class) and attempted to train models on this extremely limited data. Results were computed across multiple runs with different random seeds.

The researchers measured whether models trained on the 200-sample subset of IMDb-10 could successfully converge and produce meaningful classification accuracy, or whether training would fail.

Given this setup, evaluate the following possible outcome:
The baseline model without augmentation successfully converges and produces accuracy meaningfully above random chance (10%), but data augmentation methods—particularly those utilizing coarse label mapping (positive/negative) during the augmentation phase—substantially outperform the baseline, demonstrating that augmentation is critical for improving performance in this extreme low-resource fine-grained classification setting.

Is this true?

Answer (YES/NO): NO